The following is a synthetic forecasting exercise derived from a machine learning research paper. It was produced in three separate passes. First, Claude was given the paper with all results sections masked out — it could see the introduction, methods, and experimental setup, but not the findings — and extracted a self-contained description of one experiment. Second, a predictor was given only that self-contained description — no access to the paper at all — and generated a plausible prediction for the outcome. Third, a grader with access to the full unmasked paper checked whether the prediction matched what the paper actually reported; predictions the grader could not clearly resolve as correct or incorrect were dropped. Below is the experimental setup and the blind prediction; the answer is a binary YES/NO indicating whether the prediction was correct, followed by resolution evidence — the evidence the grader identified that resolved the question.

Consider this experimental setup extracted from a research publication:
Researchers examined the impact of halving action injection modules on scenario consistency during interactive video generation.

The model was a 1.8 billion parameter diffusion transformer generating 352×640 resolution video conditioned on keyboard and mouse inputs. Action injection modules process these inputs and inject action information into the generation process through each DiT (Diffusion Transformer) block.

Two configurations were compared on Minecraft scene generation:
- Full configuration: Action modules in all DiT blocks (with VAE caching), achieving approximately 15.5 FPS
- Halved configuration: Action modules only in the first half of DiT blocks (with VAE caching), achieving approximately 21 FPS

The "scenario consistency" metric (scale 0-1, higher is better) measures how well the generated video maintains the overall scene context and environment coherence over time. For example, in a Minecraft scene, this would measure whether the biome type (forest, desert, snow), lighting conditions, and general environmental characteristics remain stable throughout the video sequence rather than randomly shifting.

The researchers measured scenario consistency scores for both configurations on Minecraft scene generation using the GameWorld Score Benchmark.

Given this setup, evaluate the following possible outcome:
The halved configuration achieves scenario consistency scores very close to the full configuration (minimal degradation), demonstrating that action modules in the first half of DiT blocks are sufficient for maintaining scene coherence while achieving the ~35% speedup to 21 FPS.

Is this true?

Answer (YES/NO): YES